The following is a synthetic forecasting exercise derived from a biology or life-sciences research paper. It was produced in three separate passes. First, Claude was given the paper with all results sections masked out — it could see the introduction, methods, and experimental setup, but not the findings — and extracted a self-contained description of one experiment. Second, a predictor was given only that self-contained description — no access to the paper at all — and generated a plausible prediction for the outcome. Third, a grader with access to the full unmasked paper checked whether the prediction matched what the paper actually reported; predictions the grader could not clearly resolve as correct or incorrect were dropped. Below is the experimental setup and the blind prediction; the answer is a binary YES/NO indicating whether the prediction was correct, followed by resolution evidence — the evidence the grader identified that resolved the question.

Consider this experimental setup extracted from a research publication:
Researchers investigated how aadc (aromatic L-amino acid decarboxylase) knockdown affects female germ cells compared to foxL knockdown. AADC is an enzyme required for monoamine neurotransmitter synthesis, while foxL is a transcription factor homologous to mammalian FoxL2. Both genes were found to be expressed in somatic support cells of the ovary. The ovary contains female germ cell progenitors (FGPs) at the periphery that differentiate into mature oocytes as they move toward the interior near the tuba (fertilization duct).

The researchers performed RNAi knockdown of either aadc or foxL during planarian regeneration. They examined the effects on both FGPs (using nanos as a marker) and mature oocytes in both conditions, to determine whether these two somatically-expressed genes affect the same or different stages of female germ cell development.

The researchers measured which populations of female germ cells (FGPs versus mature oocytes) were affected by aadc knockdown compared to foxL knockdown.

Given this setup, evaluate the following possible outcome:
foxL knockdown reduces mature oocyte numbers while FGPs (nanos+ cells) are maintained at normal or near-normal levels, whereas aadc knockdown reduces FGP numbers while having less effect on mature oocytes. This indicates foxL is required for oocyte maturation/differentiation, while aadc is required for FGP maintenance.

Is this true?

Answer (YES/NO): NO